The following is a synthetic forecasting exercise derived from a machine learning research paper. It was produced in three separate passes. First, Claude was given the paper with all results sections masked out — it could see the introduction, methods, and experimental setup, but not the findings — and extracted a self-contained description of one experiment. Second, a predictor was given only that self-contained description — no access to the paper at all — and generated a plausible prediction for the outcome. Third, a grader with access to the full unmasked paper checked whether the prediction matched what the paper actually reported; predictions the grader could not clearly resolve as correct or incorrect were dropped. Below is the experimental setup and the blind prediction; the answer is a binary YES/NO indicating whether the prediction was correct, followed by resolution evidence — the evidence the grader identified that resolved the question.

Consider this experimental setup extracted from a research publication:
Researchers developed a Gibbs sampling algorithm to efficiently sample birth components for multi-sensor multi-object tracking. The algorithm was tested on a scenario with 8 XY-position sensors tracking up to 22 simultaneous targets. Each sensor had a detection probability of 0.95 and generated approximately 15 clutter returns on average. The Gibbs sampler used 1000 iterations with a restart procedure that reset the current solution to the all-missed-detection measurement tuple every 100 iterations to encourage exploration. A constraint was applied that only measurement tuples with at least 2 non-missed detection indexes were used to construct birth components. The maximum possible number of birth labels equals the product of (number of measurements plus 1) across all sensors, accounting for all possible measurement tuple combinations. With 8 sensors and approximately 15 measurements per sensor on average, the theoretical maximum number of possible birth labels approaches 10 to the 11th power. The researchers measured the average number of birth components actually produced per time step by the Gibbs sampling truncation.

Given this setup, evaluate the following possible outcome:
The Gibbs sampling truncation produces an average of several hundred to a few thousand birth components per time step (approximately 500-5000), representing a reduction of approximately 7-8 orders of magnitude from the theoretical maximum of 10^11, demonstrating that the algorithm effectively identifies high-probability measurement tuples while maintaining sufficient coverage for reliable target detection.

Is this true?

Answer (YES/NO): NO